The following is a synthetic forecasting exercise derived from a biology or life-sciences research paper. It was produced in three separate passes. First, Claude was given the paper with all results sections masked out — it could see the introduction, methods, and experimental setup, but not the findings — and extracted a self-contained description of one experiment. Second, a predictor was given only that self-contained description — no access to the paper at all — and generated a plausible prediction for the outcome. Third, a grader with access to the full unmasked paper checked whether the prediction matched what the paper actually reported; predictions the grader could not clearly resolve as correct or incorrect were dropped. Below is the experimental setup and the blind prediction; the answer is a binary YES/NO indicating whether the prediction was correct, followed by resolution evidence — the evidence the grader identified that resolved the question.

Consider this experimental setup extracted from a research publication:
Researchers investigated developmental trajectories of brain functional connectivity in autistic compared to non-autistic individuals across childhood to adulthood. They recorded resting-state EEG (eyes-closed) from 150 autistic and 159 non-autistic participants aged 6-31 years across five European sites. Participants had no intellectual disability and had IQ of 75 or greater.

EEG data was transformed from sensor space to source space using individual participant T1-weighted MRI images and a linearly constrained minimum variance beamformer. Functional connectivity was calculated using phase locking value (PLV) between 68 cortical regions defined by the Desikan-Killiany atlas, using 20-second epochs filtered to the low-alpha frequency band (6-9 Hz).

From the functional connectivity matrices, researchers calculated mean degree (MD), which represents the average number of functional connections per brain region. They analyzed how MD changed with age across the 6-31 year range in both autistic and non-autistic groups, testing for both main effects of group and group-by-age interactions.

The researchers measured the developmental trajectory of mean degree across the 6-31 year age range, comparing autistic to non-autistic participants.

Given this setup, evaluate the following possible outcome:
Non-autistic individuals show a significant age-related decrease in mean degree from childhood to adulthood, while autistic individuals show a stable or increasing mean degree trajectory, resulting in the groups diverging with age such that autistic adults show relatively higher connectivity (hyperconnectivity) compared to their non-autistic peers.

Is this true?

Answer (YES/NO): NO